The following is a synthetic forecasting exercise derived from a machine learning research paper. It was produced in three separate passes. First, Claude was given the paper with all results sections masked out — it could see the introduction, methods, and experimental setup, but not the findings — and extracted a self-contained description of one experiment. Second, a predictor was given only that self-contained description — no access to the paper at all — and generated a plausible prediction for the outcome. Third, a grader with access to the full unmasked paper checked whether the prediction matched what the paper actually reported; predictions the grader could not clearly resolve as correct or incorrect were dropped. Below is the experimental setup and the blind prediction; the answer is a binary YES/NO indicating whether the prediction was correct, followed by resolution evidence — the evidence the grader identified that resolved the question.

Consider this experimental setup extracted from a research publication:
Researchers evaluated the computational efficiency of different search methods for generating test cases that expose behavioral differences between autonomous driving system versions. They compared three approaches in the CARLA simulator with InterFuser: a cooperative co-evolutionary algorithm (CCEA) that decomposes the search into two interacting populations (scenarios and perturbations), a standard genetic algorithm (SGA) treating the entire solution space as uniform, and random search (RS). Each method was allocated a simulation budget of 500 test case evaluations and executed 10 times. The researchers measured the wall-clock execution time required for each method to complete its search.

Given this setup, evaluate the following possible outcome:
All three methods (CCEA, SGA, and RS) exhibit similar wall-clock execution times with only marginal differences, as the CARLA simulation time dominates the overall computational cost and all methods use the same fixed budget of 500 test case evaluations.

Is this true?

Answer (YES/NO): NO